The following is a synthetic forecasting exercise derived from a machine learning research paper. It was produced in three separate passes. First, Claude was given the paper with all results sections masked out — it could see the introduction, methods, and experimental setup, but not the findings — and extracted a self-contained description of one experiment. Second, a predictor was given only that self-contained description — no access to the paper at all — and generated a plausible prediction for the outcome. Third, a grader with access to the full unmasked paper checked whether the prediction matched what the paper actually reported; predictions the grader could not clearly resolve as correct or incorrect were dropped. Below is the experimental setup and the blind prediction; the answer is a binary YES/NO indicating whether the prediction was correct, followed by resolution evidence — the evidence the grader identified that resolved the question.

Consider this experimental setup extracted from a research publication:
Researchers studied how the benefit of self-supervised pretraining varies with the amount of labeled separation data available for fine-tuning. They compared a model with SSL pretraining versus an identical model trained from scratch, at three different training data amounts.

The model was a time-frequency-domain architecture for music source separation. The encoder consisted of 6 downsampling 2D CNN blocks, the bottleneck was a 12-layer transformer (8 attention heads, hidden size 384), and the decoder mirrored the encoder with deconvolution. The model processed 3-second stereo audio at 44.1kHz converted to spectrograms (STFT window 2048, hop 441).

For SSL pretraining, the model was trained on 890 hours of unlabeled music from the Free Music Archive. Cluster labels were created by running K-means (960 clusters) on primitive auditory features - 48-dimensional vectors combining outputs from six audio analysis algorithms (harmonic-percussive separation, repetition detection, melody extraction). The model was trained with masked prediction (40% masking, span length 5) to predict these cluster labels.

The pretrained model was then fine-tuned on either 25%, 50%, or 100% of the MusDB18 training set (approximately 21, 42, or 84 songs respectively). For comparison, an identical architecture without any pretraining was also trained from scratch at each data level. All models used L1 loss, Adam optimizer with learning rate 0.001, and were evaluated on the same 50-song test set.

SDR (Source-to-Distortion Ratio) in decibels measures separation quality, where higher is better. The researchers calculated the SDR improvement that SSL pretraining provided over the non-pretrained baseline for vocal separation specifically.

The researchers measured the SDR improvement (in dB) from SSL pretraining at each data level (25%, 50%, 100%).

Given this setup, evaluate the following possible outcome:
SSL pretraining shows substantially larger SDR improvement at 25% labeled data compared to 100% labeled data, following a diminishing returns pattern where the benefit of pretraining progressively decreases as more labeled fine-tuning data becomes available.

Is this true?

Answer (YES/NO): YES